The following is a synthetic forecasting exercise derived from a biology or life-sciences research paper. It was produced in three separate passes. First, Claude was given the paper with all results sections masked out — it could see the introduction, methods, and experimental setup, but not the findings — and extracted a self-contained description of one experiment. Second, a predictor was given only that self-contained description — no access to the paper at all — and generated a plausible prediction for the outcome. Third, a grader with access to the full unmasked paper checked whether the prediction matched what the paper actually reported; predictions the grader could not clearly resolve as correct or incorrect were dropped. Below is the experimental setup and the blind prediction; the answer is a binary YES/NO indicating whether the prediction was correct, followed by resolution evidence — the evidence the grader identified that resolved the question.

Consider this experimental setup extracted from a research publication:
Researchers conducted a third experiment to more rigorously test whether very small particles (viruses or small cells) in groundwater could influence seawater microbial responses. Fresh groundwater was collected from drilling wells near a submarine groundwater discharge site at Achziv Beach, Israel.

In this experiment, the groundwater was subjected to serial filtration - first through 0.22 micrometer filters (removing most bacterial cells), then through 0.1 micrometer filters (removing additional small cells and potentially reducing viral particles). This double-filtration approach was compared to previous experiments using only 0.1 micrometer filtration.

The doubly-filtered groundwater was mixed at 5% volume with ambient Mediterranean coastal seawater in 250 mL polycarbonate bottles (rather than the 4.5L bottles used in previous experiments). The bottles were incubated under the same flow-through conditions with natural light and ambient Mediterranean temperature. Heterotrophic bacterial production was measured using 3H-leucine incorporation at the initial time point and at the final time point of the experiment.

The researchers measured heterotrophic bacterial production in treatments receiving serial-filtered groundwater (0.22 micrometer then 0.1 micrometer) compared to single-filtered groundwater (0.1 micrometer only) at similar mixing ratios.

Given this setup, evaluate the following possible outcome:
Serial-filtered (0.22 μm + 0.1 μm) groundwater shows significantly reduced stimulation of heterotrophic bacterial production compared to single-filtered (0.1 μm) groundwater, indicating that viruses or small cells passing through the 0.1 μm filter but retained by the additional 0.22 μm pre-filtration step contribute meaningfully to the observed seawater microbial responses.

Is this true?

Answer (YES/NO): NO